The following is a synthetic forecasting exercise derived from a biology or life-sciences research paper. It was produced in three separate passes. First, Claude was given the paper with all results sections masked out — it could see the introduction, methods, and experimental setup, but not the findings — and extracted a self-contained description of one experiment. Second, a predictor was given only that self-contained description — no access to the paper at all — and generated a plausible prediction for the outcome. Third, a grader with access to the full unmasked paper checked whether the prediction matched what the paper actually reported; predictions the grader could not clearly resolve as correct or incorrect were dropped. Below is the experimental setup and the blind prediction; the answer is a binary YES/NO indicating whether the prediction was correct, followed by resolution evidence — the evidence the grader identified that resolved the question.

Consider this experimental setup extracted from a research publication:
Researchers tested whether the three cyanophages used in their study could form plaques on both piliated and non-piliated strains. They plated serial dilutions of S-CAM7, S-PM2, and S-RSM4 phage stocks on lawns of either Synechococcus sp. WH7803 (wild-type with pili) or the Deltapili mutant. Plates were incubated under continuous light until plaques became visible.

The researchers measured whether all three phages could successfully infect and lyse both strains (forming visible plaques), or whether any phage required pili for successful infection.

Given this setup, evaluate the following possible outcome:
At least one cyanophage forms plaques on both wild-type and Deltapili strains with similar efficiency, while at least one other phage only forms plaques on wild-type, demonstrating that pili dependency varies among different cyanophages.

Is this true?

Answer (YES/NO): NO